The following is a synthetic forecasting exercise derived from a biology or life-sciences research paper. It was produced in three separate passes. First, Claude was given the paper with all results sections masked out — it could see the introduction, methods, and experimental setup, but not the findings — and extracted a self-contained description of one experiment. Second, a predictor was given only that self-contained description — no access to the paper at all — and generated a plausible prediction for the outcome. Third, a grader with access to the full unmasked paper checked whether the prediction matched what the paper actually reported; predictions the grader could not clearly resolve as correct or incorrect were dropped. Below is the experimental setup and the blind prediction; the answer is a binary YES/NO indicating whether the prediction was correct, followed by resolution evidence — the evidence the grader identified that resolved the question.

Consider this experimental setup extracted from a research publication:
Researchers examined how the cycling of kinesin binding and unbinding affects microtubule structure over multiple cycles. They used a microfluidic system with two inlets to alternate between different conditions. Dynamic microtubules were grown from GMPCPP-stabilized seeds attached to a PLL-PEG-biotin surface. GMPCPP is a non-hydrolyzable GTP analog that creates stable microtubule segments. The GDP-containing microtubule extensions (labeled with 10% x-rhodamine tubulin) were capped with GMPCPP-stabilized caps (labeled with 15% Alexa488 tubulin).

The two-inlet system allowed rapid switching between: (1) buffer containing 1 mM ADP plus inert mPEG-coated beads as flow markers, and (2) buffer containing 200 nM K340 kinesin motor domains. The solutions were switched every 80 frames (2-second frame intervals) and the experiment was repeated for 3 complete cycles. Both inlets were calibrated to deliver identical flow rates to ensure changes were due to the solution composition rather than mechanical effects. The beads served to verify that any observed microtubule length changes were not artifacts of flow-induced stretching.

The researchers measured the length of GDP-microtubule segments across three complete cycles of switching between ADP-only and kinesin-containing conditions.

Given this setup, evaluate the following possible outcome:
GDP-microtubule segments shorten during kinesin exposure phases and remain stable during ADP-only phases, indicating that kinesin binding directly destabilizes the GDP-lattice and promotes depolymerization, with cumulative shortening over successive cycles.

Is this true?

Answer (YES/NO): NO